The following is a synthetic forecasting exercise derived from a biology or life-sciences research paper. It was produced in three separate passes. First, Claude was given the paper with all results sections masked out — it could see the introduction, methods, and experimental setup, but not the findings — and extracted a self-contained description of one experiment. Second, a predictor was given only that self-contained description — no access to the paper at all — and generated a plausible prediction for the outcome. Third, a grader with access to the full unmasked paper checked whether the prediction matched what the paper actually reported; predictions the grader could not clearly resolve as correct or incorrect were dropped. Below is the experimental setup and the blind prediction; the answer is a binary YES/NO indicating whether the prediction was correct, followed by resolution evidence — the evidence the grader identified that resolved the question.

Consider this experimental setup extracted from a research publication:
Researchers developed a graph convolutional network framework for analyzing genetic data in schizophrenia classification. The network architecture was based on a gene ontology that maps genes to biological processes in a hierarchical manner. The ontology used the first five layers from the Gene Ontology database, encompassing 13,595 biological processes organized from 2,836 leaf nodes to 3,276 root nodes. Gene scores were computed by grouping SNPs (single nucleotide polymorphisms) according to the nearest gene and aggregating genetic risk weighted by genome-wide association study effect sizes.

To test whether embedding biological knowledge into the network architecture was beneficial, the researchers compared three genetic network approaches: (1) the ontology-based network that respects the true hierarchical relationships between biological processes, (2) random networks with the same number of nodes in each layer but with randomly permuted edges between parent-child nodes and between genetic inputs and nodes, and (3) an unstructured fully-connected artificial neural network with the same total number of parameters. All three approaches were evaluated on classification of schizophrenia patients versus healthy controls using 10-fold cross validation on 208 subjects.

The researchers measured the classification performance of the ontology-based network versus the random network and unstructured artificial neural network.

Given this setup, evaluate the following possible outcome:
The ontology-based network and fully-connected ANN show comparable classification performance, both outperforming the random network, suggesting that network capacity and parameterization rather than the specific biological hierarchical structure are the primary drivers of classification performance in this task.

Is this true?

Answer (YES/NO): NO